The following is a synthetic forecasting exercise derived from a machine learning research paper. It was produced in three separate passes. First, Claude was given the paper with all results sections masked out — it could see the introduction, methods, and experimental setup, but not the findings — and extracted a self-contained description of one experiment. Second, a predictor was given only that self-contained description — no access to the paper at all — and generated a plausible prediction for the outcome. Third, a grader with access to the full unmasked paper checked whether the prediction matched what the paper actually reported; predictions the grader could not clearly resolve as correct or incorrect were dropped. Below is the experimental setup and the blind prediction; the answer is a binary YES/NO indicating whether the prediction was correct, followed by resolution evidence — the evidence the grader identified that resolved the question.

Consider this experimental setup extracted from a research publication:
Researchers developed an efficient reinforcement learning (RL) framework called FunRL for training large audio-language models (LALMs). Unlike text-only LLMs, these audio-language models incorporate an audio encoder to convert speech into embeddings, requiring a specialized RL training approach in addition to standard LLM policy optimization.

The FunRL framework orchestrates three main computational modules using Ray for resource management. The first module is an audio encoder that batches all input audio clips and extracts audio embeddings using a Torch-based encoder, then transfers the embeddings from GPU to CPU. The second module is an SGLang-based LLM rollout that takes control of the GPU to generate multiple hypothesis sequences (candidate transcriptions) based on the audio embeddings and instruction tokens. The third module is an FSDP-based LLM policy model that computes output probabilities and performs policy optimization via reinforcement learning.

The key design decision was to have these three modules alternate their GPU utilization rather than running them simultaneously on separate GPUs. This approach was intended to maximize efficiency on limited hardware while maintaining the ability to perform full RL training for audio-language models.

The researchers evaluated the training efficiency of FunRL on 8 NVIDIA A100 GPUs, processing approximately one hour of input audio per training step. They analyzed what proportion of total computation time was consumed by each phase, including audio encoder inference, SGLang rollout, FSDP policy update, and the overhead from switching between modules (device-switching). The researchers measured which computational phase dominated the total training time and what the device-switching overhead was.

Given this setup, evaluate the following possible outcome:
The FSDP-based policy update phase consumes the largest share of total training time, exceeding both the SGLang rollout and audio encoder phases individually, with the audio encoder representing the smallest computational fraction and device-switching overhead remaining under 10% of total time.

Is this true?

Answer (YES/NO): NO